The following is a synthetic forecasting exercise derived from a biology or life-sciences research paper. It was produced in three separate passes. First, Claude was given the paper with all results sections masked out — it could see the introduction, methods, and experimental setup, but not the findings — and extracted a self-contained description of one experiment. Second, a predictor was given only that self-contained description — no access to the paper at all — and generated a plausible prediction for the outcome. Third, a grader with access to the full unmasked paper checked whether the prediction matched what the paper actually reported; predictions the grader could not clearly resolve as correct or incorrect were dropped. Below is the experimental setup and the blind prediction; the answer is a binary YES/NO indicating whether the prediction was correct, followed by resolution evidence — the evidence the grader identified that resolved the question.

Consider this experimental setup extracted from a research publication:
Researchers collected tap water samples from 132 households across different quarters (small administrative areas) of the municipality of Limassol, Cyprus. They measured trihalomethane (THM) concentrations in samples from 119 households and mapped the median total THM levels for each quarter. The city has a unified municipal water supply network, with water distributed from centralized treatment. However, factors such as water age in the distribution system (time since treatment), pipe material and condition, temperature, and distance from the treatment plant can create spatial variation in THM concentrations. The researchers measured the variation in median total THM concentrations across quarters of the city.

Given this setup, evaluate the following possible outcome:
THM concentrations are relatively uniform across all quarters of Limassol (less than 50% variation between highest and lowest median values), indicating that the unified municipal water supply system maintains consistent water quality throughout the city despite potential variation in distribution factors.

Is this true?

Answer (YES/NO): NO